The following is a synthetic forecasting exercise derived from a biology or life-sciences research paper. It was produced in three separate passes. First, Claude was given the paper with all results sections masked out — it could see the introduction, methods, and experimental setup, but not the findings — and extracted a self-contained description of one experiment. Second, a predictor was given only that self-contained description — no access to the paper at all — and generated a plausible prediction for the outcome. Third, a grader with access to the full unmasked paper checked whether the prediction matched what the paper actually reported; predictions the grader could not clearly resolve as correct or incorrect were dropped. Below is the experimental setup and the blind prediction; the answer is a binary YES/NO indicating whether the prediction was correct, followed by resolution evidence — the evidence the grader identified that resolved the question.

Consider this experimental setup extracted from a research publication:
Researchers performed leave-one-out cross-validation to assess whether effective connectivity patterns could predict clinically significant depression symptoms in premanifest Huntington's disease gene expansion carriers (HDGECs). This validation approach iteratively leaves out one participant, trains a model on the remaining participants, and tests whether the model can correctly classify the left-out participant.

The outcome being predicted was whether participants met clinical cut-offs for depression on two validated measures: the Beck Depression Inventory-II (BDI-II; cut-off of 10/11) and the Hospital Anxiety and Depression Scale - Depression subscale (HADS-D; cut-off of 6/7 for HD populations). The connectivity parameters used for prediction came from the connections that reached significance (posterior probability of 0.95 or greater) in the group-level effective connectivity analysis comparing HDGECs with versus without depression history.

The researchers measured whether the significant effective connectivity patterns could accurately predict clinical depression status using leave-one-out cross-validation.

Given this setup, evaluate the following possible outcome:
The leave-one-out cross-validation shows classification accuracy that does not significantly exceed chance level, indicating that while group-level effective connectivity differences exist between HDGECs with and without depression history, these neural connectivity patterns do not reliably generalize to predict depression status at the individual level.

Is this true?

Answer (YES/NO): YES